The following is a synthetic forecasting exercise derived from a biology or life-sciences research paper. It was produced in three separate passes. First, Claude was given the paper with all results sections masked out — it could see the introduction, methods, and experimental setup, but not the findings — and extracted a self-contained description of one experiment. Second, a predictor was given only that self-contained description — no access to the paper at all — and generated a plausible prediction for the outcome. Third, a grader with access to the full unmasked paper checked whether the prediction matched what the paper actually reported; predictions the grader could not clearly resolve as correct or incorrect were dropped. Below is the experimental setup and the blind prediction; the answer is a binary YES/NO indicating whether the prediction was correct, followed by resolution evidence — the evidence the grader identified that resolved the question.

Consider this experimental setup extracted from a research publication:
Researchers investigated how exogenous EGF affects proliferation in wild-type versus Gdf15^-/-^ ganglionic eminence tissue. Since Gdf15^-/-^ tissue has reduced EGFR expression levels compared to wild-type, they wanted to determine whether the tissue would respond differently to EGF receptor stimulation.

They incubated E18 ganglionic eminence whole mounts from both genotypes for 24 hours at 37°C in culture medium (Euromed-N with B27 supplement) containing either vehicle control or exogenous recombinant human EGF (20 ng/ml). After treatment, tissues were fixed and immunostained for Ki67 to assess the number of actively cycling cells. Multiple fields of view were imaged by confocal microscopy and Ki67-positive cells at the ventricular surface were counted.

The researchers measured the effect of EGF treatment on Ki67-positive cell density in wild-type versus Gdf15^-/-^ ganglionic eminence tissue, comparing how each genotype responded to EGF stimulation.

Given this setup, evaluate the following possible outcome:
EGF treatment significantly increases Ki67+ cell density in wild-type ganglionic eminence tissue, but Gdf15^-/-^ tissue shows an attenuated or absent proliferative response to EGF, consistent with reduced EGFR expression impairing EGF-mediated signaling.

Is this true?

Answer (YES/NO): NO